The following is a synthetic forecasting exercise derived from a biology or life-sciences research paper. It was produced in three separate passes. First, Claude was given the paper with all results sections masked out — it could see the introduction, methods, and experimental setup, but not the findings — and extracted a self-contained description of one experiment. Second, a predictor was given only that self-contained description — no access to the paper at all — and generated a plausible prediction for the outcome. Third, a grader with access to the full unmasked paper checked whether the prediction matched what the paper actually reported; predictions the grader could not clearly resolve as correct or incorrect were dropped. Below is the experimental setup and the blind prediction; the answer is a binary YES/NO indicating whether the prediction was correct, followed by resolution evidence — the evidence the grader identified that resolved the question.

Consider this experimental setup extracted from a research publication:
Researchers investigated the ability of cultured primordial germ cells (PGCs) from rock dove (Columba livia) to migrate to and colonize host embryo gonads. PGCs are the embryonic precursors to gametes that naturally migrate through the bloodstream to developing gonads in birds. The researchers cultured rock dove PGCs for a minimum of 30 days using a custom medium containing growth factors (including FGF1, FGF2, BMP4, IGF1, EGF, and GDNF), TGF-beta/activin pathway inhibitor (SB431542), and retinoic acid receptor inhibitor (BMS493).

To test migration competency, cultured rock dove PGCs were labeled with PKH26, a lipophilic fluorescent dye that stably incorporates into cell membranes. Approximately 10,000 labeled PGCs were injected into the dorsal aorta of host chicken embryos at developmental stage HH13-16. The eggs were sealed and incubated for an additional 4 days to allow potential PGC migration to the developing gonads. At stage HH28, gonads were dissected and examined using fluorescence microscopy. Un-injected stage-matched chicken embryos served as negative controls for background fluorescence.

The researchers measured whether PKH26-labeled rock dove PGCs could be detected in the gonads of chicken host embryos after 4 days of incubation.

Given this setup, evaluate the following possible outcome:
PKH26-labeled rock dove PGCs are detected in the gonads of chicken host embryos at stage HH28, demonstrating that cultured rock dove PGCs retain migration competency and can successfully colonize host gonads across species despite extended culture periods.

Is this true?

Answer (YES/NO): YES